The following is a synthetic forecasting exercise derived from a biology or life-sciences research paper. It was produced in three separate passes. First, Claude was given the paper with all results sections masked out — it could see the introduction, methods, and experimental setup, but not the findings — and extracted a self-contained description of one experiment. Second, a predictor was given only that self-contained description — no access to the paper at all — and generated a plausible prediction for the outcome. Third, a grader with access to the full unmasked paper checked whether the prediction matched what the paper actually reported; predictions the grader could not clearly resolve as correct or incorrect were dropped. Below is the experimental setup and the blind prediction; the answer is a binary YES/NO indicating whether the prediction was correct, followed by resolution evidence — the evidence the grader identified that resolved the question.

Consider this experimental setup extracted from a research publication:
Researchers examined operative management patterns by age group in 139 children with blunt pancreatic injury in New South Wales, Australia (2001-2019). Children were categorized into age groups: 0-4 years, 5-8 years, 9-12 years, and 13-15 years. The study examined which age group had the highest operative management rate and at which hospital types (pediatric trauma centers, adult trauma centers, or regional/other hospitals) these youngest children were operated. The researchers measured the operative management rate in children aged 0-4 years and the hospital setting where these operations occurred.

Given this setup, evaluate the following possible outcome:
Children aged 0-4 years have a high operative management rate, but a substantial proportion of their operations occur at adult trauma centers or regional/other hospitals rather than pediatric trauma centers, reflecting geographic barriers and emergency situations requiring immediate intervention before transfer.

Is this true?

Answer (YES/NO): NO